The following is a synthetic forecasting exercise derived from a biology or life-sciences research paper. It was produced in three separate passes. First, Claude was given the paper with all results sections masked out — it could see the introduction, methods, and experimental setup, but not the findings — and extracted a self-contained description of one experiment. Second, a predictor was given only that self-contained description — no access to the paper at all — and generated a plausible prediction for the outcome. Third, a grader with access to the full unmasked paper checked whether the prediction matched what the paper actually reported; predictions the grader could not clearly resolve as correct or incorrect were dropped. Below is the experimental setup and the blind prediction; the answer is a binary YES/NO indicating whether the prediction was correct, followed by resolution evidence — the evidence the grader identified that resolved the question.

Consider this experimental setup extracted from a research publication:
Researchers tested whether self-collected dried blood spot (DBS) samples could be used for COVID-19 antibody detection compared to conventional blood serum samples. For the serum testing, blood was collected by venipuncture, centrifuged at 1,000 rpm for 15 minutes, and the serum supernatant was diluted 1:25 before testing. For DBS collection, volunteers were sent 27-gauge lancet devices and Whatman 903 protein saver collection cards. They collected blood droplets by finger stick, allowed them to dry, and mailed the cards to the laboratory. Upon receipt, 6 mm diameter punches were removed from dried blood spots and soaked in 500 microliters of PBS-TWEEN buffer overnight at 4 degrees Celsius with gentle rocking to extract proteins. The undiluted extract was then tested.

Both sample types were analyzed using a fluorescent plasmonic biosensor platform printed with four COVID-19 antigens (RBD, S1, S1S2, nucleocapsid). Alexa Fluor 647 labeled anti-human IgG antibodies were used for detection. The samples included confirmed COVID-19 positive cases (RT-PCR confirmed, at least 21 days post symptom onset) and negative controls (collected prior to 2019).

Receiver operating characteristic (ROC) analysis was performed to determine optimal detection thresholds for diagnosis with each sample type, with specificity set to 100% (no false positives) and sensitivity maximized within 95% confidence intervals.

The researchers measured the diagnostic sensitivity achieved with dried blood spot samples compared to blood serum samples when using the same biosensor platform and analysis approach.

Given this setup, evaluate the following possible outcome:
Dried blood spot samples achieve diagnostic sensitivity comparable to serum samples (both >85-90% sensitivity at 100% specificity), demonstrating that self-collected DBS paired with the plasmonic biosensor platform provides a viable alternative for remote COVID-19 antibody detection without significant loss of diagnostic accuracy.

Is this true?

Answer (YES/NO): NO